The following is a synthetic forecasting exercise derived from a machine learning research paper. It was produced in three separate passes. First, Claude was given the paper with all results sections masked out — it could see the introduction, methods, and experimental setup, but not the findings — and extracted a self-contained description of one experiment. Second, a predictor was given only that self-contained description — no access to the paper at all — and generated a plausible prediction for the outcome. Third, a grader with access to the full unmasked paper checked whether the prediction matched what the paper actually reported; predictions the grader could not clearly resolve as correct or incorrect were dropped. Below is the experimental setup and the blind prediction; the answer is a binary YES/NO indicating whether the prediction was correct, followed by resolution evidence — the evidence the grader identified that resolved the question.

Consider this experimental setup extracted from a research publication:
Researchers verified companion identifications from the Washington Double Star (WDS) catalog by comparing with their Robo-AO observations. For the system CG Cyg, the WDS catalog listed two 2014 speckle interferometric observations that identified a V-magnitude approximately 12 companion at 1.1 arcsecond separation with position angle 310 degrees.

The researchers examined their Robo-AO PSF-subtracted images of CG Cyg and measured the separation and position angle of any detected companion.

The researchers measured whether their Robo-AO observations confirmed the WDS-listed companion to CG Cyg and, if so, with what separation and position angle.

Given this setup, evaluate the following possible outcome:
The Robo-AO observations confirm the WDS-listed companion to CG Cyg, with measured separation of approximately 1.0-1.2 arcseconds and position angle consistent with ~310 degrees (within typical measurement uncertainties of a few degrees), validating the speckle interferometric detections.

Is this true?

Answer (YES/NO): YES